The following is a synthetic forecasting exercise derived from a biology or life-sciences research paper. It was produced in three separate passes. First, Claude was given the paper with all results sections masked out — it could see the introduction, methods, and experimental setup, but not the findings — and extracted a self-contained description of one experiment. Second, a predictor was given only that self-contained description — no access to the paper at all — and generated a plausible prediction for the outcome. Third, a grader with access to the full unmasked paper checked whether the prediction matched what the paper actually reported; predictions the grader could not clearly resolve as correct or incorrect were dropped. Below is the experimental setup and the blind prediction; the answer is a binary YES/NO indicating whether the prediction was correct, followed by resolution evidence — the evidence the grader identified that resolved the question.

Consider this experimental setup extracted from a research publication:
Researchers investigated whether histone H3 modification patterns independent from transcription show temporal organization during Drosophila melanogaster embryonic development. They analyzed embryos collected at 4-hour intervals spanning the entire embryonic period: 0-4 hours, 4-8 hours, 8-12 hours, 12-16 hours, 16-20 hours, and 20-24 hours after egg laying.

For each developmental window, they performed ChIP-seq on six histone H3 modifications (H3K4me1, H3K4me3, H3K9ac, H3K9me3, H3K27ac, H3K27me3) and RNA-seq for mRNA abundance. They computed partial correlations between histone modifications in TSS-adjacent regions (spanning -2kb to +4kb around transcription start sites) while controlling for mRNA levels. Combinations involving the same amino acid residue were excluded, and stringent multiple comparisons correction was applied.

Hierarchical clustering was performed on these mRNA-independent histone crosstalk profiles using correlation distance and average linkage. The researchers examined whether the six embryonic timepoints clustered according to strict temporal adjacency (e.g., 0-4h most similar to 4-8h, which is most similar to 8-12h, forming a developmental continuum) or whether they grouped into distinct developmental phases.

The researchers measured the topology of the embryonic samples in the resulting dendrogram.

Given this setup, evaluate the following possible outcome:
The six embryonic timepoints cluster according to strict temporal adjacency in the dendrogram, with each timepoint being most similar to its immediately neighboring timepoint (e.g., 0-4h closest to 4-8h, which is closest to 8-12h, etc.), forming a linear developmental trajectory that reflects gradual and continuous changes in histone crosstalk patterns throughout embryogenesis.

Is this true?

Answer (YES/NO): NO